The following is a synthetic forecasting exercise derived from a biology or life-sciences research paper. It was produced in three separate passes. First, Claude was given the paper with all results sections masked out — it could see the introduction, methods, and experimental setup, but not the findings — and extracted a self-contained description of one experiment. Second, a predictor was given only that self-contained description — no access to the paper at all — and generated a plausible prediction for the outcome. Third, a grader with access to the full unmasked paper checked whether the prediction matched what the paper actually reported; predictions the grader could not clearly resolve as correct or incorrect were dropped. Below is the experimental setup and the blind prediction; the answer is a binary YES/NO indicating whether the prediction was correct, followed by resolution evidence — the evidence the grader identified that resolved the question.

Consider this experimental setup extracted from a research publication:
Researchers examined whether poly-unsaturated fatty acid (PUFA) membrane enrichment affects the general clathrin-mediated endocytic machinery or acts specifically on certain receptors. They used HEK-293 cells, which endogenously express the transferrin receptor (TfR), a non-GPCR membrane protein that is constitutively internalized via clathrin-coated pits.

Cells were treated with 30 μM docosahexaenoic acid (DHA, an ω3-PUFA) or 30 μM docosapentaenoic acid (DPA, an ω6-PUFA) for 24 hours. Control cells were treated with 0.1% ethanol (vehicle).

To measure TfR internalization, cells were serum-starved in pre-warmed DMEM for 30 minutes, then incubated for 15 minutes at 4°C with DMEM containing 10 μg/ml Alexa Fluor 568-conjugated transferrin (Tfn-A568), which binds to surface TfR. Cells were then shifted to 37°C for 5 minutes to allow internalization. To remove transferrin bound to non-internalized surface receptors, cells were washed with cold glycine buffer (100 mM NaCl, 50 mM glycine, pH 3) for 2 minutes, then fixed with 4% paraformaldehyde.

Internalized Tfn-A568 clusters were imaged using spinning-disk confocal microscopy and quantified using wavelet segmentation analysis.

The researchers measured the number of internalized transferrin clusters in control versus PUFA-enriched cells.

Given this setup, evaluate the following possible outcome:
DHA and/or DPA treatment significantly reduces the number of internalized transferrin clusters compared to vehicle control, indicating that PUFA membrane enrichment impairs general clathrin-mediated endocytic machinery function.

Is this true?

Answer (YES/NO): NO